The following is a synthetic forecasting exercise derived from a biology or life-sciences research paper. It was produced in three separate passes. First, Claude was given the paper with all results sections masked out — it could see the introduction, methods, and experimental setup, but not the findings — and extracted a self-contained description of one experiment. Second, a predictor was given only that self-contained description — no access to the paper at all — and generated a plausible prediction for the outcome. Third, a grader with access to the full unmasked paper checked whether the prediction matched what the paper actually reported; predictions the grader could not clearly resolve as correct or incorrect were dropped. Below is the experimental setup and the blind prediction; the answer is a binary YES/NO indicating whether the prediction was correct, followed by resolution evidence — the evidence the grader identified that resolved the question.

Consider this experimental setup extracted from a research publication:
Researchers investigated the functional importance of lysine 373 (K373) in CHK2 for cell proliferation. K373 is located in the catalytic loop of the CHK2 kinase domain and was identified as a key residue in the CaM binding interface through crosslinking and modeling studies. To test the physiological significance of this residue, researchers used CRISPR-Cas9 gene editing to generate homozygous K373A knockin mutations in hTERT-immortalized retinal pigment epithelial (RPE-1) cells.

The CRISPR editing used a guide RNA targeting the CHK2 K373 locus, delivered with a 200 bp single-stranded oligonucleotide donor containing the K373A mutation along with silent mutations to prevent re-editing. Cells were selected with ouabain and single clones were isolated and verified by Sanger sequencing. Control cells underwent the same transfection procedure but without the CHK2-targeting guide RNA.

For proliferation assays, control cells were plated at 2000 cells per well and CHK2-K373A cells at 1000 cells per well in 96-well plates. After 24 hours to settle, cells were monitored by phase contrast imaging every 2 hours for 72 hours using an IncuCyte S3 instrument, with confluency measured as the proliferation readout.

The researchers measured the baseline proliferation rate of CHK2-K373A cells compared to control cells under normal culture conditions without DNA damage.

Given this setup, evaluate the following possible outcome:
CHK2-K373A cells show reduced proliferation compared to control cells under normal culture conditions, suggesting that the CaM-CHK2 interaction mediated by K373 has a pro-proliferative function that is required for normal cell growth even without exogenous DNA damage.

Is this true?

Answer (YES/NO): YES